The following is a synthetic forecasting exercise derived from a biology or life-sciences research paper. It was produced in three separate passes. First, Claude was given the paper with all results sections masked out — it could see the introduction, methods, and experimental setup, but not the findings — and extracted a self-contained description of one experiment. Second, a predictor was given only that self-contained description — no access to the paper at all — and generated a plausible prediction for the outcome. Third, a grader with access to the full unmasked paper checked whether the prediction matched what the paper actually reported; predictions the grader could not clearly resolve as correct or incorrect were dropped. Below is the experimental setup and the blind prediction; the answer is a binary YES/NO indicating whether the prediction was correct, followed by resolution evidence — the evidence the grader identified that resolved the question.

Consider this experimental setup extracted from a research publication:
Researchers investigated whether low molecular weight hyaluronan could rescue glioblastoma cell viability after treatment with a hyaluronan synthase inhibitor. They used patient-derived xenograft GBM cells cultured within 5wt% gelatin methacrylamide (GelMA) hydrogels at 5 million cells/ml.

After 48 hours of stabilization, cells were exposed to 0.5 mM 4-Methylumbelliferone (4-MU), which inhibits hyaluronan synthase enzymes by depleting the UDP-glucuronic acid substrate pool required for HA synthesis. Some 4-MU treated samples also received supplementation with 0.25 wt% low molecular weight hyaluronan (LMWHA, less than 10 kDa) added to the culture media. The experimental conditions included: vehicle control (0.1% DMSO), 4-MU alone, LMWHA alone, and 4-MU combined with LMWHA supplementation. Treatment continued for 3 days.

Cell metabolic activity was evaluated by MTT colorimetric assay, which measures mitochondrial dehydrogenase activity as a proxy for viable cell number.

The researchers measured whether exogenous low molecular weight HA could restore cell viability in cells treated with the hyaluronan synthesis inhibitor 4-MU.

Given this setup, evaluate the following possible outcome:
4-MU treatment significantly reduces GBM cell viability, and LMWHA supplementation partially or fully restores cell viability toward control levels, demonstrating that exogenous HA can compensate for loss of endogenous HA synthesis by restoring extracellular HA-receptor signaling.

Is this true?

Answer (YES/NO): YES